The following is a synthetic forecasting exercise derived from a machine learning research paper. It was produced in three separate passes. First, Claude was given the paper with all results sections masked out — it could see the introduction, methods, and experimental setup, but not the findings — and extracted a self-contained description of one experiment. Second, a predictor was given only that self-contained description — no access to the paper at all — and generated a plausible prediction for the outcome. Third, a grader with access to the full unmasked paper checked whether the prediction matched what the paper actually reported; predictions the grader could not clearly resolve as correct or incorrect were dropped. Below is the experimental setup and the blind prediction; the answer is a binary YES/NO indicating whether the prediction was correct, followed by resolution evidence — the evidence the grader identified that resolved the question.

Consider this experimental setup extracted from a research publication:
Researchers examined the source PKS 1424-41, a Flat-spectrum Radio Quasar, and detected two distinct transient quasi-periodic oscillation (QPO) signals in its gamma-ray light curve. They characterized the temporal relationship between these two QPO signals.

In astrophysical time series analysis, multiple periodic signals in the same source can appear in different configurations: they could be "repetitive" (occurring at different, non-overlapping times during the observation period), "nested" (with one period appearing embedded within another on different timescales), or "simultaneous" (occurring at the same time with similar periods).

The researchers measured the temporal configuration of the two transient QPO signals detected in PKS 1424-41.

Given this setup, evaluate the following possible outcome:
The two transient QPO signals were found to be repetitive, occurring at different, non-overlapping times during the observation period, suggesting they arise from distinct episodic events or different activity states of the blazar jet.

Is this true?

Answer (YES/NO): NO